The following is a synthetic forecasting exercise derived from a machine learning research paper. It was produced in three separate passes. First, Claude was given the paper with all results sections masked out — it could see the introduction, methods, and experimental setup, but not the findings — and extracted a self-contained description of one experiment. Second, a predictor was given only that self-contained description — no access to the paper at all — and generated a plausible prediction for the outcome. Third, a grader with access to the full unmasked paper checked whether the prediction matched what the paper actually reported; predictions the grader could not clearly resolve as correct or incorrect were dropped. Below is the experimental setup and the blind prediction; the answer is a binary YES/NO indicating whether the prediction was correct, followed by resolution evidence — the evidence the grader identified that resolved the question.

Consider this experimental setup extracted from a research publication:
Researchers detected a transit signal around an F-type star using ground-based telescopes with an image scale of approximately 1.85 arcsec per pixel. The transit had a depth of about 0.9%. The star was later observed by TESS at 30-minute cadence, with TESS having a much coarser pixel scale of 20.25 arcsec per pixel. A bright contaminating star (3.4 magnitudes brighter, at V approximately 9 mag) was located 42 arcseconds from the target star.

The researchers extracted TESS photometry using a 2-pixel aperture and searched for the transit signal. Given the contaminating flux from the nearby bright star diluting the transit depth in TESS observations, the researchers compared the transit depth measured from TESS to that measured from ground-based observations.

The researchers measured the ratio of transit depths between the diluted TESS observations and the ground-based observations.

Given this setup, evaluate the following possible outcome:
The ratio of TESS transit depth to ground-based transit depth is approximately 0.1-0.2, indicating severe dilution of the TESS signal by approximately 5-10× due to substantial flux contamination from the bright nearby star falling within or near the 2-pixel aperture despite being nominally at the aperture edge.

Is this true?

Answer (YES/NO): NO